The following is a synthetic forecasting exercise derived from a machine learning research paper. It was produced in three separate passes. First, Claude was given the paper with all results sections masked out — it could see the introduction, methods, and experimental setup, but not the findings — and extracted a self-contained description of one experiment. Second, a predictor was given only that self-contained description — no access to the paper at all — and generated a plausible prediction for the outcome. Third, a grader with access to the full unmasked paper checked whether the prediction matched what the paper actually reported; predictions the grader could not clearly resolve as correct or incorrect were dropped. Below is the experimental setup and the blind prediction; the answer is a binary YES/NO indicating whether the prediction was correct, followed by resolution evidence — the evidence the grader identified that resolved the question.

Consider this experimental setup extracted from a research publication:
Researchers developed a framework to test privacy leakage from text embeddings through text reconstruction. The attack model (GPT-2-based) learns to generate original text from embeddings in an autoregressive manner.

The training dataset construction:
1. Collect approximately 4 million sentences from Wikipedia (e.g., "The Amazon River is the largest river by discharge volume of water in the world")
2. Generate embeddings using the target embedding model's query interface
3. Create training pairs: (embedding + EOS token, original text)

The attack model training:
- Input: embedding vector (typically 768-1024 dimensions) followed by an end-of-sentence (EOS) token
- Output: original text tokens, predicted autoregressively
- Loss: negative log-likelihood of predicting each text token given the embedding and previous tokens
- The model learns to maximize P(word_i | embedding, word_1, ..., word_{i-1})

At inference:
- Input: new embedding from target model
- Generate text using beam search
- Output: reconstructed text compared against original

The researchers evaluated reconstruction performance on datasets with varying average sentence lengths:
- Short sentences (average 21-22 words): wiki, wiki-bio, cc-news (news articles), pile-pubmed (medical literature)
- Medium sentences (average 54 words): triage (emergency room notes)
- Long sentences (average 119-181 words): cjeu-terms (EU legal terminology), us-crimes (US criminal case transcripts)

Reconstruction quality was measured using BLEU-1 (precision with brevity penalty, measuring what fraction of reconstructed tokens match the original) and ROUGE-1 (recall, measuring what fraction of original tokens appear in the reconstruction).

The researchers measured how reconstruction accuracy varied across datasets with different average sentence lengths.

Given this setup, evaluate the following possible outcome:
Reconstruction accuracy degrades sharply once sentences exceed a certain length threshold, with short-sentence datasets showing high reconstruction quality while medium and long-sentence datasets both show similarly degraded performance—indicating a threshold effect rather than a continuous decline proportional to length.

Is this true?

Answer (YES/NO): NO